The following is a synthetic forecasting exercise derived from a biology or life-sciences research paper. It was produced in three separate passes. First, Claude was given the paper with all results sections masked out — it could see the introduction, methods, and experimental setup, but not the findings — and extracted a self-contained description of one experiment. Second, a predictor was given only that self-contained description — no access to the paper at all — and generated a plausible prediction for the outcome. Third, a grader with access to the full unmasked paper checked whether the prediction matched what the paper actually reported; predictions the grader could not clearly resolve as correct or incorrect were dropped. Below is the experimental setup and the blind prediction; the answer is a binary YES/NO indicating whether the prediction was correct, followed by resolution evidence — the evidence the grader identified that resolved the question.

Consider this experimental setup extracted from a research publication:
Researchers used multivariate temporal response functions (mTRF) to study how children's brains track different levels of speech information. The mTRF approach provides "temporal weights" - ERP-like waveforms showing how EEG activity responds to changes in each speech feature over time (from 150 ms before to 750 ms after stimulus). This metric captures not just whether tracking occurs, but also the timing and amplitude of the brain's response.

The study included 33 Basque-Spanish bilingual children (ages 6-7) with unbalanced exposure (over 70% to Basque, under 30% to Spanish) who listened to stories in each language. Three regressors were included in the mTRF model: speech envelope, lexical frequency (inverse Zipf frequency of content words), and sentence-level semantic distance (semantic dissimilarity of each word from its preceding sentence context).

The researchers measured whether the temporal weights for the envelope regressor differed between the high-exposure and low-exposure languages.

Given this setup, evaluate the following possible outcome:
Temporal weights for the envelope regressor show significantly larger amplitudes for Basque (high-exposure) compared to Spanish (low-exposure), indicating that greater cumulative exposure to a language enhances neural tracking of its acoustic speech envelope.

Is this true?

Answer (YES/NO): NO